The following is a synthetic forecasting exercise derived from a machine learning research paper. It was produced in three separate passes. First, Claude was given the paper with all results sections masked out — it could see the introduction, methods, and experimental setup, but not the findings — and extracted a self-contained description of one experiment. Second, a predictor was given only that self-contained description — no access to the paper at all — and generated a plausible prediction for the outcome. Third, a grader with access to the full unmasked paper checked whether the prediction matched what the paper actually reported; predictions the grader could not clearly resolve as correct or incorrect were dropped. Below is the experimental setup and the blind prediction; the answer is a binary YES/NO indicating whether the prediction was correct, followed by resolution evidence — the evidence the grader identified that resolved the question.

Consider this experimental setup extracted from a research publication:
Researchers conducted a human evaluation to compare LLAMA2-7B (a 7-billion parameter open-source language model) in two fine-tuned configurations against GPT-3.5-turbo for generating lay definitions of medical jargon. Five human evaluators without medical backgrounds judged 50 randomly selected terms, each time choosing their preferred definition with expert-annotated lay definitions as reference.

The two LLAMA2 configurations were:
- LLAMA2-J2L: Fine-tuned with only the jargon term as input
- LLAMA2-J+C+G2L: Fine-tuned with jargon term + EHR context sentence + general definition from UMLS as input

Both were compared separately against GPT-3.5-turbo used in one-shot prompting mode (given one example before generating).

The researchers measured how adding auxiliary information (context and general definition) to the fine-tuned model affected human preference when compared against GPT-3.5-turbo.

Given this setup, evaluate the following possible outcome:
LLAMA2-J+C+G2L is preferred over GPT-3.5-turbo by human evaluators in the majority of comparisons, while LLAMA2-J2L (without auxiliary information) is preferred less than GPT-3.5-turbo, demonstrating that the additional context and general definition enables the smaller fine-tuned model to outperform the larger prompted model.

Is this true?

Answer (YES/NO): YES